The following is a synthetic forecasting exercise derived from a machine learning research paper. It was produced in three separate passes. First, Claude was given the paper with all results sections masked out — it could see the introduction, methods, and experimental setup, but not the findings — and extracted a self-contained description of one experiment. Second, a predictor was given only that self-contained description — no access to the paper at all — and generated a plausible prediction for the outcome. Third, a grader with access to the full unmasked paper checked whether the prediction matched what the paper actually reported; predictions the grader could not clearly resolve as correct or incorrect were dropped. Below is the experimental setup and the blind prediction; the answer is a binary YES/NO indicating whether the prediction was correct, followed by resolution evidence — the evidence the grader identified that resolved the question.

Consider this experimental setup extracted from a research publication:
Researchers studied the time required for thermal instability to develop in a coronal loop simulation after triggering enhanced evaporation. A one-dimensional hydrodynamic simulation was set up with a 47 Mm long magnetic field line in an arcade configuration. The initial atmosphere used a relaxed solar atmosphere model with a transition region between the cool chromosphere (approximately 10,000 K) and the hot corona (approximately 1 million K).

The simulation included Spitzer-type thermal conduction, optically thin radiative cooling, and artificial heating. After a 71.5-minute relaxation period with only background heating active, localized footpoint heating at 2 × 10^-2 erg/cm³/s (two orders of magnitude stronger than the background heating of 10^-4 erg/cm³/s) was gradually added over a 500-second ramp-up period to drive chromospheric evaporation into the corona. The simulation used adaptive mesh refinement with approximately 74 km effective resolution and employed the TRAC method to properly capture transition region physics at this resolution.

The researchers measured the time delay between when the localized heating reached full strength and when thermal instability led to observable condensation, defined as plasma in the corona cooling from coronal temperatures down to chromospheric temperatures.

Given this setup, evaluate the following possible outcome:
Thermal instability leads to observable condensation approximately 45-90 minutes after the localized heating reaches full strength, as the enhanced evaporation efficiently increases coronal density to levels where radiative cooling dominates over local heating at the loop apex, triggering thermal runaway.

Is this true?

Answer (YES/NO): NO